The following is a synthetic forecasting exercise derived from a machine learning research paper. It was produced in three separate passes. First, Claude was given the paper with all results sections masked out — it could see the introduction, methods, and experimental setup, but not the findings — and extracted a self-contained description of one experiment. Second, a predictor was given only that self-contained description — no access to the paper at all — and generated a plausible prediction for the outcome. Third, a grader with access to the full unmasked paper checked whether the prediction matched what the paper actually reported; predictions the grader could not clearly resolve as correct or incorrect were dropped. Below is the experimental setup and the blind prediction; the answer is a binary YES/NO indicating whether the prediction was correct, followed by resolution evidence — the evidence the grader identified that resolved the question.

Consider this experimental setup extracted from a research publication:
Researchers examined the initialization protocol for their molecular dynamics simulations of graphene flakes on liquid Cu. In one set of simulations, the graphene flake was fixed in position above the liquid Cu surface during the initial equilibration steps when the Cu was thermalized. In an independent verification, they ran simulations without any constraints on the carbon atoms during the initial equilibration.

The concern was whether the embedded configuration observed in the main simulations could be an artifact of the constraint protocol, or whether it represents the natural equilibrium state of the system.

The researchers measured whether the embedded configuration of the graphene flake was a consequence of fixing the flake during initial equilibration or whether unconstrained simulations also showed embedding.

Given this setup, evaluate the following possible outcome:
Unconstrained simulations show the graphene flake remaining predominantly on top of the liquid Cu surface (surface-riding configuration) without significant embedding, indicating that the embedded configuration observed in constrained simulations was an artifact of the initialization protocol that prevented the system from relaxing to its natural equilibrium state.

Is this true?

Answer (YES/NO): NO